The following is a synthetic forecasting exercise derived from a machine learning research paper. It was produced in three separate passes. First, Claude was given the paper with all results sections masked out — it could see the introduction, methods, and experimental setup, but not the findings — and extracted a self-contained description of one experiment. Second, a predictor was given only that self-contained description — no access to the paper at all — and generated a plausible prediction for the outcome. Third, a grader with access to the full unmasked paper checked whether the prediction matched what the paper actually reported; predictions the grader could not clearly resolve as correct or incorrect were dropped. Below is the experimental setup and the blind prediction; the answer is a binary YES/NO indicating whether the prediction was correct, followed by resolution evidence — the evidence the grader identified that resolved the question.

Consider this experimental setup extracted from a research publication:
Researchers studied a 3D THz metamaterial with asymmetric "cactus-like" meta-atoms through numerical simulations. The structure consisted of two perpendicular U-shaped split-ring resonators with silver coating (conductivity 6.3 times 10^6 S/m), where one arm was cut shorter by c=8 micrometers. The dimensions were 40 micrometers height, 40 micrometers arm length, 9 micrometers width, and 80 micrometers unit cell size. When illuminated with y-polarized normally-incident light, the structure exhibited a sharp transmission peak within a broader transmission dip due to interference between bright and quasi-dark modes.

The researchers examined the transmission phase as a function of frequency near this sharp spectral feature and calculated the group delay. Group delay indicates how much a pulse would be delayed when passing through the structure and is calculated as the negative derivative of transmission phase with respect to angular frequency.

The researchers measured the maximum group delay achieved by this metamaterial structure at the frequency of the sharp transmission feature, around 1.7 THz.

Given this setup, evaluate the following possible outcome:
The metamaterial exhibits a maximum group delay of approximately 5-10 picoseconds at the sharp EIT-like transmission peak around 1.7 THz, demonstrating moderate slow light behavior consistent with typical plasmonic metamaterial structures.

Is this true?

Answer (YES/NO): NO